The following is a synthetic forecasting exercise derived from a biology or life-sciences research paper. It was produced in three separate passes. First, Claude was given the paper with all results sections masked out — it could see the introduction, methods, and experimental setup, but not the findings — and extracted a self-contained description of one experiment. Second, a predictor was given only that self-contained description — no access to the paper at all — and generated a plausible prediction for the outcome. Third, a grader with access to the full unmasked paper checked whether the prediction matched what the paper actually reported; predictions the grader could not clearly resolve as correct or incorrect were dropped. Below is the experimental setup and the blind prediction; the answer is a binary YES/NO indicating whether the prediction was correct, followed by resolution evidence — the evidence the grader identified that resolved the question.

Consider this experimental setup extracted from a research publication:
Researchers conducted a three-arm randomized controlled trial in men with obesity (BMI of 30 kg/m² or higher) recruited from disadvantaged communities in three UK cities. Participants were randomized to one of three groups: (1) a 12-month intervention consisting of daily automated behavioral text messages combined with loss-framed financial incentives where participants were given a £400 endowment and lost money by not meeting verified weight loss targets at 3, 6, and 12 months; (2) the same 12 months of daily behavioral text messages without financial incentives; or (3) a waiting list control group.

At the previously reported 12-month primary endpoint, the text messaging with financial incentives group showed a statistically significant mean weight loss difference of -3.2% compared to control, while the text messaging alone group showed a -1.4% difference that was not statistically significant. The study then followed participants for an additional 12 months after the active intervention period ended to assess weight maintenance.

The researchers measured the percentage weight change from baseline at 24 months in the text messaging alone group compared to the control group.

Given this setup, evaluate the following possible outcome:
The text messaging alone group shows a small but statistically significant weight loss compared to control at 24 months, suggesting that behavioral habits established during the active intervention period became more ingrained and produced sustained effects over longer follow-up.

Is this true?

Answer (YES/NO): NO